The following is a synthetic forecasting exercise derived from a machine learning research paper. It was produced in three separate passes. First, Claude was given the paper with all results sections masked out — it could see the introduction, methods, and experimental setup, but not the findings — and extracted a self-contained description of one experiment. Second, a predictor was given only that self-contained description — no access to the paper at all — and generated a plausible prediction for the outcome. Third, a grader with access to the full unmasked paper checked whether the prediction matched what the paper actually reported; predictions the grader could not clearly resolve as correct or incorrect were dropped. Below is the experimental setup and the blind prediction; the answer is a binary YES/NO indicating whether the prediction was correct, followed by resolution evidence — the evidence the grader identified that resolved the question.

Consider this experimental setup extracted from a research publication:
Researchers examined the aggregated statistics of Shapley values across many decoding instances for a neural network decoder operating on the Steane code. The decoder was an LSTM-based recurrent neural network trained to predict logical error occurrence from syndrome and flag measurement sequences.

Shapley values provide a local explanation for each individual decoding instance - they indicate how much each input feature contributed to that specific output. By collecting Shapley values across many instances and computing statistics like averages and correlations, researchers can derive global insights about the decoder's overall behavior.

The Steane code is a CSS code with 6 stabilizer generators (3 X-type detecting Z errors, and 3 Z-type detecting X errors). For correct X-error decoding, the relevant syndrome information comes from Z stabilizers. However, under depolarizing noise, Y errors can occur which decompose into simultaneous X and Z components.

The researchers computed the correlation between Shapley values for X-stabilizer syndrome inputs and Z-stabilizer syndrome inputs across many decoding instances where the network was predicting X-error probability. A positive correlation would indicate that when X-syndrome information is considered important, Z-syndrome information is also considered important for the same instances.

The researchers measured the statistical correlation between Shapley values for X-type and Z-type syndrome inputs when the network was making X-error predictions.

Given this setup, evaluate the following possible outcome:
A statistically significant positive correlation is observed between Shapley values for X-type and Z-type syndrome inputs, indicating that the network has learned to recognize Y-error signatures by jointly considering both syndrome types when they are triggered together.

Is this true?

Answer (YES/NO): YES